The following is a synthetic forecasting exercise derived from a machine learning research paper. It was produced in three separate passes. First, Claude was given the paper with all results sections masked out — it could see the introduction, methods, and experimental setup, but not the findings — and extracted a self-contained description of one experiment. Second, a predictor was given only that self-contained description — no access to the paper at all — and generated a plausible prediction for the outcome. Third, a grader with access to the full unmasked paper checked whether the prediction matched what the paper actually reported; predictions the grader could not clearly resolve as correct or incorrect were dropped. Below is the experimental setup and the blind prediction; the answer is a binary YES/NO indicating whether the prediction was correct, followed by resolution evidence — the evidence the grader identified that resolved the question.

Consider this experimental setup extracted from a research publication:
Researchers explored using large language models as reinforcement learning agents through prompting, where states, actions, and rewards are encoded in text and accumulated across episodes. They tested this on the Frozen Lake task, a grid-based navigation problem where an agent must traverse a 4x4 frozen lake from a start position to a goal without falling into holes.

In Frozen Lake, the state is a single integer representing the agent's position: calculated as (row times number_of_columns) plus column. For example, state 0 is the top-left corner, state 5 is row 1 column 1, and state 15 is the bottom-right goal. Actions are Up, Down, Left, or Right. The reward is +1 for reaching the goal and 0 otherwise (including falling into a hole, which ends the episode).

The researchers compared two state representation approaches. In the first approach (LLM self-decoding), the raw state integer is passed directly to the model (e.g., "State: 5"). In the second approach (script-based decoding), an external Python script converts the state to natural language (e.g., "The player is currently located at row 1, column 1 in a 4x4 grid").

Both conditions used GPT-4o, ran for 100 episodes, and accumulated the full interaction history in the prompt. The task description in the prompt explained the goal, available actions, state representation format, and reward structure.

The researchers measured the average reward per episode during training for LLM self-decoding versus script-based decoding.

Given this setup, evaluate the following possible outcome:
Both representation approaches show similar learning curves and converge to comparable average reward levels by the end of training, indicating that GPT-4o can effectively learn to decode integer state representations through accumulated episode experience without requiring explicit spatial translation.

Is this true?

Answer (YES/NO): NO